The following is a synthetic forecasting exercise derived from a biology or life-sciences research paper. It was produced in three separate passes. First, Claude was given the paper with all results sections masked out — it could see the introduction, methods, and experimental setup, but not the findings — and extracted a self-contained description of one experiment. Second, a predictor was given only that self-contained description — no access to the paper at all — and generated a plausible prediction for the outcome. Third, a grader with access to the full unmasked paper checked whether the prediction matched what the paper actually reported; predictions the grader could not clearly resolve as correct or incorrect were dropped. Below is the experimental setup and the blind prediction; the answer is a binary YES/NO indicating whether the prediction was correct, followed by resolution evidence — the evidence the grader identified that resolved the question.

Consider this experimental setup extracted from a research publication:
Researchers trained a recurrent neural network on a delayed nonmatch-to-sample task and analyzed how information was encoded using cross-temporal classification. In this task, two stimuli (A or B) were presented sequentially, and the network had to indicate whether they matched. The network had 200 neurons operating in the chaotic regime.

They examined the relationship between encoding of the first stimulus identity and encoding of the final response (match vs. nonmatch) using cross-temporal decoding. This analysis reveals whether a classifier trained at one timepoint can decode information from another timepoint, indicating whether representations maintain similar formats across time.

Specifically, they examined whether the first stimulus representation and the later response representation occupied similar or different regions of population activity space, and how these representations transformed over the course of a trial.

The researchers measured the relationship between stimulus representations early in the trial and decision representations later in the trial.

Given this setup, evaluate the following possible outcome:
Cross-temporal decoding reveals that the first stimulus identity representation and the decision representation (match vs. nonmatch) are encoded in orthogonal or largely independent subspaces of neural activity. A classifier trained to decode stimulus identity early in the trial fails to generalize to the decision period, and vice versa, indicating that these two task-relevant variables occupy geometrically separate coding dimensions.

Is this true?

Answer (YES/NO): NO